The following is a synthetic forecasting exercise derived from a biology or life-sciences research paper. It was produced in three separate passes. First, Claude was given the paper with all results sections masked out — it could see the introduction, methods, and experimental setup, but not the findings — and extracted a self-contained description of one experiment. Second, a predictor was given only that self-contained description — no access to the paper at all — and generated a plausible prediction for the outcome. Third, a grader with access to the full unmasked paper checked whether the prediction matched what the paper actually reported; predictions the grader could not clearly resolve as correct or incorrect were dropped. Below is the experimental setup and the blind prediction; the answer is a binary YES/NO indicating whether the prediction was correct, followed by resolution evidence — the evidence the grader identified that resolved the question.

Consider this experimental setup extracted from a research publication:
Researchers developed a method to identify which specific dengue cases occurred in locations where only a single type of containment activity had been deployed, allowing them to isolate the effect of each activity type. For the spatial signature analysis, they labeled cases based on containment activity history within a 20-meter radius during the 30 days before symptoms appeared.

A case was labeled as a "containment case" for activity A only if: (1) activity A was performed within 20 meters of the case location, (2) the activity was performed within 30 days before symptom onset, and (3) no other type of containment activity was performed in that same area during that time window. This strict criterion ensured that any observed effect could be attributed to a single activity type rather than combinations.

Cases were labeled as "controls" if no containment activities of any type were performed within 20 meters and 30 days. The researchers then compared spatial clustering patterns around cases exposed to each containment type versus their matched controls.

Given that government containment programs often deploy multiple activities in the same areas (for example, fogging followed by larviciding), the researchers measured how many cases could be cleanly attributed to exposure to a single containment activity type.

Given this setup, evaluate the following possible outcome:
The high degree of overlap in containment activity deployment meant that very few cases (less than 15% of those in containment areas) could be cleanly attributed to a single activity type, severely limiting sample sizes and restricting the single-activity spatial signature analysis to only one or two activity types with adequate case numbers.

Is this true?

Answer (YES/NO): NO